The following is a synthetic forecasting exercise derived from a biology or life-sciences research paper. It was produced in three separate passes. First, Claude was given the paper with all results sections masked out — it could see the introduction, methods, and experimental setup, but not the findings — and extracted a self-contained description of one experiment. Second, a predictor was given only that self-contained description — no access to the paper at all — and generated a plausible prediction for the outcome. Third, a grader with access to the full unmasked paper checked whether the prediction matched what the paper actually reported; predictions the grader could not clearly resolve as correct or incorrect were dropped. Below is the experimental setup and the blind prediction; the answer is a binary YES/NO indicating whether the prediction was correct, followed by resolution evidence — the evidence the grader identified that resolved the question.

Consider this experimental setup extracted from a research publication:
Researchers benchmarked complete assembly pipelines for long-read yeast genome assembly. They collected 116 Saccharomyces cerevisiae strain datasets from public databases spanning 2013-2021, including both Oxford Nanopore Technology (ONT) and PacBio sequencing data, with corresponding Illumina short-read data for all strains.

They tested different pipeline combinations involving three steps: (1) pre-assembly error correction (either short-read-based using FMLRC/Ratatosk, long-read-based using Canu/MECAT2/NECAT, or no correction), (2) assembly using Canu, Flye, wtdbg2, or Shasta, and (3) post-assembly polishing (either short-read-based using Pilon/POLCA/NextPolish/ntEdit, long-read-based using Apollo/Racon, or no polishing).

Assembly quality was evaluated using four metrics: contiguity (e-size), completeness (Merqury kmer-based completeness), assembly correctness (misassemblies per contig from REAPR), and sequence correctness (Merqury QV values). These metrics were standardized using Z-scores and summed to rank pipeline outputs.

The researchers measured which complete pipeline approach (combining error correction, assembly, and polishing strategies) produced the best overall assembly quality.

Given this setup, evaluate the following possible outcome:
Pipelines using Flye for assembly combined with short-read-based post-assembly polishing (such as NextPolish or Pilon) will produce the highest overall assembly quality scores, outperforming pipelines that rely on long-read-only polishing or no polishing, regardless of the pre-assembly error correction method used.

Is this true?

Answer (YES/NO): NO